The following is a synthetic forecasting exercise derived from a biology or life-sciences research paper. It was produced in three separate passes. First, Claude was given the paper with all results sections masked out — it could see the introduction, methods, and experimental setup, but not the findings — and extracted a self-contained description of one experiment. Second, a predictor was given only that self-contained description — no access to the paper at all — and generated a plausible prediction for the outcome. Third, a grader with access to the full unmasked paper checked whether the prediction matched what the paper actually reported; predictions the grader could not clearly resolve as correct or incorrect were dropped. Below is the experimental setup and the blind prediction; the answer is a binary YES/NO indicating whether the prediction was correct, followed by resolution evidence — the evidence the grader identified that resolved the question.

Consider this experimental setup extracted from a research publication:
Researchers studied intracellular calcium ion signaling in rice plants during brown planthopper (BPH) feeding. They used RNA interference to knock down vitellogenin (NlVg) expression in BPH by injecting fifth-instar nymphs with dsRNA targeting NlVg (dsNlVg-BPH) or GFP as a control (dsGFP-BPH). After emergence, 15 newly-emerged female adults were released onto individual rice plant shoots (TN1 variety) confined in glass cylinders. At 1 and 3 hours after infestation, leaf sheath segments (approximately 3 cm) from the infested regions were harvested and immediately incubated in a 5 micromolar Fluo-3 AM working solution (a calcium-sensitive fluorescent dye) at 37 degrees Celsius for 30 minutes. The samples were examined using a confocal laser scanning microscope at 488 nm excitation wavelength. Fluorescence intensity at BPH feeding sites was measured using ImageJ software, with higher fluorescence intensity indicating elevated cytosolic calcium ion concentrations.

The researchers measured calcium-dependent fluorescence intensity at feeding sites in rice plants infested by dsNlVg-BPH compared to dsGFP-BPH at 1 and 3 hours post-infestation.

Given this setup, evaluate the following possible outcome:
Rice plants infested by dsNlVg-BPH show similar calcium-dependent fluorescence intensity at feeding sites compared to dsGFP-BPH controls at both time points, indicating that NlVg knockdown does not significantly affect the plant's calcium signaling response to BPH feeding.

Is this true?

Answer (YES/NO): NO